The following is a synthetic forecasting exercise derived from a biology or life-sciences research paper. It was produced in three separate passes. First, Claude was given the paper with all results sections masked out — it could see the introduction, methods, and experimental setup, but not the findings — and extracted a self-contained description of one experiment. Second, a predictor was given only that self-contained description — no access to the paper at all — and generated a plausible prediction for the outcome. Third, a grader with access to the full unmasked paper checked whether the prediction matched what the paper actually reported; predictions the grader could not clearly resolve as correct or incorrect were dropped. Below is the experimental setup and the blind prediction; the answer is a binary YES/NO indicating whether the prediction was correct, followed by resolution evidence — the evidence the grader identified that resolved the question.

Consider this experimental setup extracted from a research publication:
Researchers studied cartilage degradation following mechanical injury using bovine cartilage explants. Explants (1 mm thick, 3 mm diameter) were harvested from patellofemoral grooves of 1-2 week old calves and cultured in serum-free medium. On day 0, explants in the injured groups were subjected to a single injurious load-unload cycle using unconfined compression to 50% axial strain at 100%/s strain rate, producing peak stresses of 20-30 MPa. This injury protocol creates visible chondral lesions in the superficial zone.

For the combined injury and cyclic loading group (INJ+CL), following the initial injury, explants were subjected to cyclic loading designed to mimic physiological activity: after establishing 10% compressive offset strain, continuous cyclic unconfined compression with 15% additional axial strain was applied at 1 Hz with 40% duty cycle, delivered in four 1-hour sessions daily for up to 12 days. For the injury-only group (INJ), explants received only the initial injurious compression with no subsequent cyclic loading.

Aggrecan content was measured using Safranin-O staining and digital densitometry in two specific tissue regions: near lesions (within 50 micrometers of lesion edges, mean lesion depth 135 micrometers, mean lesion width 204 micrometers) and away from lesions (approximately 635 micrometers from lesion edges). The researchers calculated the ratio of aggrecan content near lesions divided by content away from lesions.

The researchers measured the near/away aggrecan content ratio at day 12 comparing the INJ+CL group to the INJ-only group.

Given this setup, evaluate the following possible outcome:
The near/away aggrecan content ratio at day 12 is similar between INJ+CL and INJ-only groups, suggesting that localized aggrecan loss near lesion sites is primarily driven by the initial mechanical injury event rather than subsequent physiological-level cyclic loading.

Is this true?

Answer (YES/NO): NO